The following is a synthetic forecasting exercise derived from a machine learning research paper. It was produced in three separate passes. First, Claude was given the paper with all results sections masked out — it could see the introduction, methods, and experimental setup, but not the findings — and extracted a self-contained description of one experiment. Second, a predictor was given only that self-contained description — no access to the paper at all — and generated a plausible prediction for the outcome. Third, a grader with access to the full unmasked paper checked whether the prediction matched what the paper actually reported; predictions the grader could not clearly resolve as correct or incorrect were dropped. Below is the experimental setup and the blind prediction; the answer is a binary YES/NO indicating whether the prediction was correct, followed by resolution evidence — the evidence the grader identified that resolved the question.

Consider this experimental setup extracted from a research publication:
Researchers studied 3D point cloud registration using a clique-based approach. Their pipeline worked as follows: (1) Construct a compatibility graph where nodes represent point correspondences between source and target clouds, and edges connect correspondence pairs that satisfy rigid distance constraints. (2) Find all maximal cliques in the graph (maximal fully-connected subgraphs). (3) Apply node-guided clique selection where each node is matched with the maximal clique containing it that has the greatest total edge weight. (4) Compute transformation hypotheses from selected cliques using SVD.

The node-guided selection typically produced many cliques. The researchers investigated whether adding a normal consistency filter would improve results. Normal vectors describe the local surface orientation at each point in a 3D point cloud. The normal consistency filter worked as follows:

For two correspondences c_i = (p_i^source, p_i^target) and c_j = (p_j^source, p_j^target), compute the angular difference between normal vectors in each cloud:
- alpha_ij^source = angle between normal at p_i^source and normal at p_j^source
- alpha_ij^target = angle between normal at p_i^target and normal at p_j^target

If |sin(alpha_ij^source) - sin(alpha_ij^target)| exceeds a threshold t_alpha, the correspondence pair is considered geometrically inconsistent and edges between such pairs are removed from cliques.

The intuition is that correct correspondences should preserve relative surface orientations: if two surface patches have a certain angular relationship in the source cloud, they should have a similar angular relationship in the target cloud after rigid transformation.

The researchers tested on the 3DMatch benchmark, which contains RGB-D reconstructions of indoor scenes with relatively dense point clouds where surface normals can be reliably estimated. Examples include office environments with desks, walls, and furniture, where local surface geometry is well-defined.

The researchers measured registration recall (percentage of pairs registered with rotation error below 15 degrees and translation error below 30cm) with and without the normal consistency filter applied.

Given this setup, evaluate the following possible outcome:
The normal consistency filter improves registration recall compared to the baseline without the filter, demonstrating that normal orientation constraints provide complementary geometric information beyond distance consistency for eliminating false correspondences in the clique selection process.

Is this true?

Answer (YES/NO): NO